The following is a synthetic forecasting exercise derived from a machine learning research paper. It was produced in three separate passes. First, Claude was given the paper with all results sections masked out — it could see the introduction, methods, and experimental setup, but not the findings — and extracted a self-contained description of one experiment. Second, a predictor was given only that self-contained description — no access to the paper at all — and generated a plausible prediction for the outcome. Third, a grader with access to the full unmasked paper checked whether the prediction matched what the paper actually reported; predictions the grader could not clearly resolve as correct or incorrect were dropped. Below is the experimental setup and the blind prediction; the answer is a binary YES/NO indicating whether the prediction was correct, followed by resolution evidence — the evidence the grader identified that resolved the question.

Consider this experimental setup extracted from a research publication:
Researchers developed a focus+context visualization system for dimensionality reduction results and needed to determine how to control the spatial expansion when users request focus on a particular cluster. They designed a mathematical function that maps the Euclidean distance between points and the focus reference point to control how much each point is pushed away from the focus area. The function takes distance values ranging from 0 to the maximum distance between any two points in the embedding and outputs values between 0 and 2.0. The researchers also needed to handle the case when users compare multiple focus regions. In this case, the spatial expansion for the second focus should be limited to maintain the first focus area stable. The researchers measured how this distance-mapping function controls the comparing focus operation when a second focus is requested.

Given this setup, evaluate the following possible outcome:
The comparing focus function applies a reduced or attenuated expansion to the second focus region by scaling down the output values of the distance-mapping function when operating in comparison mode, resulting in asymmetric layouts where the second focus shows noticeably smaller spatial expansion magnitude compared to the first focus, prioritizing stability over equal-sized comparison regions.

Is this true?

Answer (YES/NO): NO